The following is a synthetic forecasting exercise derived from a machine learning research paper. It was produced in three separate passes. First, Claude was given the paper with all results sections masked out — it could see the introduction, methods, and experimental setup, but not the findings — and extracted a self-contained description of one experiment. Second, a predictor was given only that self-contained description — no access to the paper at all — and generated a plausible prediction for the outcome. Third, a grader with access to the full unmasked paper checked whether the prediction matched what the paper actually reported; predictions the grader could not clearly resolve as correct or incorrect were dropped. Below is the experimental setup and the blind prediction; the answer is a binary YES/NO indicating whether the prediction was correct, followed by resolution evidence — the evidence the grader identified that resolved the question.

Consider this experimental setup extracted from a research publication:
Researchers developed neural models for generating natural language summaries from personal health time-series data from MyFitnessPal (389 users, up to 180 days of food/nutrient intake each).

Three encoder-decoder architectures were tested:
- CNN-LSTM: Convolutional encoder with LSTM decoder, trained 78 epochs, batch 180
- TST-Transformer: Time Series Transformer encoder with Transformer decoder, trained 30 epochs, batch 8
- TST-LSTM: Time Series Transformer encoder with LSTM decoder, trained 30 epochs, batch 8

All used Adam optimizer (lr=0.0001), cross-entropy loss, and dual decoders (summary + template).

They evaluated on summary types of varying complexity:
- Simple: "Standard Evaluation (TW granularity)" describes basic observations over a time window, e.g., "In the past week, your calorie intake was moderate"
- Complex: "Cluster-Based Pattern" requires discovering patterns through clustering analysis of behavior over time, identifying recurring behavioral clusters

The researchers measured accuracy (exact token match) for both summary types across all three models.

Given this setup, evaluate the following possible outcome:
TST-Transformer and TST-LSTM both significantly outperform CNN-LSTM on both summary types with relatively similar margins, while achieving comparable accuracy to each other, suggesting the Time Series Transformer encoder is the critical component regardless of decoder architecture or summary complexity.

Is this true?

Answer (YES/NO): NO